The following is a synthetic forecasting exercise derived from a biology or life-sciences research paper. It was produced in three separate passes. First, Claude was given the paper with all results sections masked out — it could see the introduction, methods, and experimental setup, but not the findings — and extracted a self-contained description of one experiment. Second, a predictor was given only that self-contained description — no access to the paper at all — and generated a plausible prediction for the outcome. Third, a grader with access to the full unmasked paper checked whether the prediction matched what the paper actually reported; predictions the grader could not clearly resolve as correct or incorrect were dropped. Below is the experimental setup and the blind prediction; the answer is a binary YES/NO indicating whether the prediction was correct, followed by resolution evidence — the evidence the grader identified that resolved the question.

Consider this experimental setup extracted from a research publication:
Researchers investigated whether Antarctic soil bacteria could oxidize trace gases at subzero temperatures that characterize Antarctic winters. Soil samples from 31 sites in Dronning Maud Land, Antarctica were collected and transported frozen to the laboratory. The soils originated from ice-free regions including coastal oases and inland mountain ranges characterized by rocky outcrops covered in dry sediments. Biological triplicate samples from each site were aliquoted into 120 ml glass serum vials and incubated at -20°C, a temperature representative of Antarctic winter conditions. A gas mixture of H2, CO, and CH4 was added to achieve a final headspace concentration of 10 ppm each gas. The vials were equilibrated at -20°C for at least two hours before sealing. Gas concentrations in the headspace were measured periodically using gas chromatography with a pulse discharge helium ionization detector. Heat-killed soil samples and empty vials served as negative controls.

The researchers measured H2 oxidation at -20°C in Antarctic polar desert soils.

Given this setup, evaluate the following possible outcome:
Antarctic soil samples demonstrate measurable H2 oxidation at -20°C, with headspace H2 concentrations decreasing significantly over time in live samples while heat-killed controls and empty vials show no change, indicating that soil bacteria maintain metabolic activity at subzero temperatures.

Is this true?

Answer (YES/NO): YES